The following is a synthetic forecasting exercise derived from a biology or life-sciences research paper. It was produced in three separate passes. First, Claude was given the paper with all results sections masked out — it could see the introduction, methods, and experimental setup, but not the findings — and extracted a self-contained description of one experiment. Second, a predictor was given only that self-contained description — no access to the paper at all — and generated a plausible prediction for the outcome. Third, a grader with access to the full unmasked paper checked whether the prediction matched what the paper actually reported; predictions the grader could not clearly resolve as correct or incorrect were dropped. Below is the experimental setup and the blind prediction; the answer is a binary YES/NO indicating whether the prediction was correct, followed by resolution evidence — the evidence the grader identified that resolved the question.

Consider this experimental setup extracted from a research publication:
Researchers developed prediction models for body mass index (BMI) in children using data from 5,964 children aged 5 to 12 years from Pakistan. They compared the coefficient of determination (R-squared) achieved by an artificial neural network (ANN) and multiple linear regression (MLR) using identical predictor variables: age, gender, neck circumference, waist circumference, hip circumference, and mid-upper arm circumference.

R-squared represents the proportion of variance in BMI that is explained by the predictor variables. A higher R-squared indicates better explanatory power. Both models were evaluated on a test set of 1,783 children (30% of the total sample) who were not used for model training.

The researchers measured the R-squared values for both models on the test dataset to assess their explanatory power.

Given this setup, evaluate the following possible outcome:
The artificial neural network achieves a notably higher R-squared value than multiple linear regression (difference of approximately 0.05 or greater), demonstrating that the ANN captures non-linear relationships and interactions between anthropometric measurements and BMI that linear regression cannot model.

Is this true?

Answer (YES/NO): YES